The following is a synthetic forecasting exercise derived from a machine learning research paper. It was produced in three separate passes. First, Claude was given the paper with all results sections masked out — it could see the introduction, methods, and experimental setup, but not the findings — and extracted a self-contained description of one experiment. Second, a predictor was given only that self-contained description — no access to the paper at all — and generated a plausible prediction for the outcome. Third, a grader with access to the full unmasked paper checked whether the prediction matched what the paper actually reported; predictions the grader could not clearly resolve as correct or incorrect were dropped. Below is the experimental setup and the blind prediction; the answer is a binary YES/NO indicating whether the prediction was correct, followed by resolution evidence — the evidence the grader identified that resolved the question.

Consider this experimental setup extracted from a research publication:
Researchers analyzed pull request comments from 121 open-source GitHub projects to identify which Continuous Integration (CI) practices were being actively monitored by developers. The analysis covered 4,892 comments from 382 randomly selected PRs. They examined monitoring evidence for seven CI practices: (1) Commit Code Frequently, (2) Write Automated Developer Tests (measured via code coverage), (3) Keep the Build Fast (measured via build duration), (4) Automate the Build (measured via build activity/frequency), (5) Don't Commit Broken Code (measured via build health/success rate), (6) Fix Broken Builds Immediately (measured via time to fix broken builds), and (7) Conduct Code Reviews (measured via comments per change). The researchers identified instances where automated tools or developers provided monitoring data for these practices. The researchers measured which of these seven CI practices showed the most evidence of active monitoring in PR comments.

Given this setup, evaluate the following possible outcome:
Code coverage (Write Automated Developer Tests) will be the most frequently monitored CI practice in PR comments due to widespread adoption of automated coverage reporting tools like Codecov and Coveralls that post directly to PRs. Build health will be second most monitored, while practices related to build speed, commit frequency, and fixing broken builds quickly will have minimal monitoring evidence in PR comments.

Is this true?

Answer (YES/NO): NO